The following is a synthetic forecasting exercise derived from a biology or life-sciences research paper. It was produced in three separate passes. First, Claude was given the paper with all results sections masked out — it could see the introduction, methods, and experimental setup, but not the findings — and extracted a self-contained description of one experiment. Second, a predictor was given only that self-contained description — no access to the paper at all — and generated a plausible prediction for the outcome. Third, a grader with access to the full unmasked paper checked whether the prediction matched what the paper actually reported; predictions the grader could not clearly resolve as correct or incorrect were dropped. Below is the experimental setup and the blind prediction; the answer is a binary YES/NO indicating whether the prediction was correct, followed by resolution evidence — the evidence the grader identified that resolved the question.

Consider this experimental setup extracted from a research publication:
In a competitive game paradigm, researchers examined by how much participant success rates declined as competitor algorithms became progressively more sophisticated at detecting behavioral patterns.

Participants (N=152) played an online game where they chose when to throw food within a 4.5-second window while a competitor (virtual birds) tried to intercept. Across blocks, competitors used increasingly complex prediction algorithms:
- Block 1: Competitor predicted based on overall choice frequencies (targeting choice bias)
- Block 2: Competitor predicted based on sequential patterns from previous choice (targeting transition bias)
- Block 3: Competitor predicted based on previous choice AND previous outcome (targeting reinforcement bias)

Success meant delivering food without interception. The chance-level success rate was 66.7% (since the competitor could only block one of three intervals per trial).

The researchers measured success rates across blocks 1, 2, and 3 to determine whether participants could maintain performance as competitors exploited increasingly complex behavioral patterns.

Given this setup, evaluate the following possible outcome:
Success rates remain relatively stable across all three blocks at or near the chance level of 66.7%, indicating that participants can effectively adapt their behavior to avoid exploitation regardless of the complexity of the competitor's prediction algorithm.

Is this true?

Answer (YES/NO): NO